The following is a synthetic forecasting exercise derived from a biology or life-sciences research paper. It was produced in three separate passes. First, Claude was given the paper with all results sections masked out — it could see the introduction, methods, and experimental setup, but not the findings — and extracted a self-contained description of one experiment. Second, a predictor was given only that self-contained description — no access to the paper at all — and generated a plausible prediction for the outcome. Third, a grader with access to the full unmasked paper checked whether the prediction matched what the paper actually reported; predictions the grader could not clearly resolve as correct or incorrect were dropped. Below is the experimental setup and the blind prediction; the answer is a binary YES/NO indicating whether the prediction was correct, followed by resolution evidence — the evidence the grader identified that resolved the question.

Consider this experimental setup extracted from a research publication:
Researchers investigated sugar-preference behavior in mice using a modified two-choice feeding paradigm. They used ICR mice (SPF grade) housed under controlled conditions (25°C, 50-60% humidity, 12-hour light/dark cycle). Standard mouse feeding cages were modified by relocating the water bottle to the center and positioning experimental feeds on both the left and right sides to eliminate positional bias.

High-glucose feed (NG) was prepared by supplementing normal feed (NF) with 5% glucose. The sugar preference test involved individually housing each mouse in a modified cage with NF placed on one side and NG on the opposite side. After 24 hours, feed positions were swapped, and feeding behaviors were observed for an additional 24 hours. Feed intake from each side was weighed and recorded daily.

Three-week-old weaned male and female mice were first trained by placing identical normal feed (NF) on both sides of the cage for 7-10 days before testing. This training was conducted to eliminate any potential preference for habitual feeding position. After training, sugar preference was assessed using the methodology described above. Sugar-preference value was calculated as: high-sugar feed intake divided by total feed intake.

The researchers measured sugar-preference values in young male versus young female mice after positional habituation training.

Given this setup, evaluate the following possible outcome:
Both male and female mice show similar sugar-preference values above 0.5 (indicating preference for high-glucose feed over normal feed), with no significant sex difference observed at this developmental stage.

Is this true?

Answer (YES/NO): NO